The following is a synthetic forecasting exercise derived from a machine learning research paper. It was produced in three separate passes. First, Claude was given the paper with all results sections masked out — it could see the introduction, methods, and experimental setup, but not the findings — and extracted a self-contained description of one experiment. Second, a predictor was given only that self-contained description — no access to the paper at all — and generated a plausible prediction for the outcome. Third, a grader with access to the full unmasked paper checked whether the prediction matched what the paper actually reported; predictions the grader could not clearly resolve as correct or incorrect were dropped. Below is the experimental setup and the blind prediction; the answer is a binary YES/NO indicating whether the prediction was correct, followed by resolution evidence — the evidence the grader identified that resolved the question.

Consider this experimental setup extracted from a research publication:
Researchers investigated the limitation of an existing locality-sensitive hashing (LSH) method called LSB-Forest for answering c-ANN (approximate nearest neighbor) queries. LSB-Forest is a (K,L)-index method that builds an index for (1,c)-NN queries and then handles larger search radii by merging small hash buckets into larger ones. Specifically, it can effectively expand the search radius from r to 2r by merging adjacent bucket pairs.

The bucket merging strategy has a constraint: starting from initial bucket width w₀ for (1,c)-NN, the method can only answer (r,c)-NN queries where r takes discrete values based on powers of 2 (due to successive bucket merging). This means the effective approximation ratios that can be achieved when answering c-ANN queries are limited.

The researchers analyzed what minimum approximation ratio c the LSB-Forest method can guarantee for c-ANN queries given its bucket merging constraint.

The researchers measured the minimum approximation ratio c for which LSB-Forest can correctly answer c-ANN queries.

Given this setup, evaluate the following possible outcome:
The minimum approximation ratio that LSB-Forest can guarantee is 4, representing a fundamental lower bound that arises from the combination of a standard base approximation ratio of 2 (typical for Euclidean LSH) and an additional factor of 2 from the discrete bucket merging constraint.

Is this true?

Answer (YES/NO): YES